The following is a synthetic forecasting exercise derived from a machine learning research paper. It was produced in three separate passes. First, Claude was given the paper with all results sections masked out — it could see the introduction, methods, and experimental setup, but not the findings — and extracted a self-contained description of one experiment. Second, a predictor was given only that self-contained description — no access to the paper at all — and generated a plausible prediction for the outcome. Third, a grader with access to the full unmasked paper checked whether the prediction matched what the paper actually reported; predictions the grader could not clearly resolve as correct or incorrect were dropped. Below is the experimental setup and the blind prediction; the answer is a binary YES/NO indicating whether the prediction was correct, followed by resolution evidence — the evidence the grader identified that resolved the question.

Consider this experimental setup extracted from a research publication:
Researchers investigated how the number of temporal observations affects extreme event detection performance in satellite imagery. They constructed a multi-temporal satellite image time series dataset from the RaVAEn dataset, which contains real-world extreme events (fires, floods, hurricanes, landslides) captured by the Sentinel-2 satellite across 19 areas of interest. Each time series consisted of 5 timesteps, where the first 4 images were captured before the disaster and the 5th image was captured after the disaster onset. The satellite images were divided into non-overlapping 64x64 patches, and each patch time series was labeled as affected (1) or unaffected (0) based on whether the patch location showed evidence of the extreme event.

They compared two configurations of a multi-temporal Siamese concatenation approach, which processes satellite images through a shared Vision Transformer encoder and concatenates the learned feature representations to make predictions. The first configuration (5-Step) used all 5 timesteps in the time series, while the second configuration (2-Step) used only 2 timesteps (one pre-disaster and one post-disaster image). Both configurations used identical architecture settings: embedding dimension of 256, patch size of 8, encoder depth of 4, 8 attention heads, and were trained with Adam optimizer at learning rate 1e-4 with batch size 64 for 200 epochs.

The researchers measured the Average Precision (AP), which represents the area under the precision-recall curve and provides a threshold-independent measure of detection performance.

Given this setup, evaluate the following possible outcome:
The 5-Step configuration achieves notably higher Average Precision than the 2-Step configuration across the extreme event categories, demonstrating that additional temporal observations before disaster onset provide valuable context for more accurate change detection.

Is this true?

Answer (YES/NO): YES